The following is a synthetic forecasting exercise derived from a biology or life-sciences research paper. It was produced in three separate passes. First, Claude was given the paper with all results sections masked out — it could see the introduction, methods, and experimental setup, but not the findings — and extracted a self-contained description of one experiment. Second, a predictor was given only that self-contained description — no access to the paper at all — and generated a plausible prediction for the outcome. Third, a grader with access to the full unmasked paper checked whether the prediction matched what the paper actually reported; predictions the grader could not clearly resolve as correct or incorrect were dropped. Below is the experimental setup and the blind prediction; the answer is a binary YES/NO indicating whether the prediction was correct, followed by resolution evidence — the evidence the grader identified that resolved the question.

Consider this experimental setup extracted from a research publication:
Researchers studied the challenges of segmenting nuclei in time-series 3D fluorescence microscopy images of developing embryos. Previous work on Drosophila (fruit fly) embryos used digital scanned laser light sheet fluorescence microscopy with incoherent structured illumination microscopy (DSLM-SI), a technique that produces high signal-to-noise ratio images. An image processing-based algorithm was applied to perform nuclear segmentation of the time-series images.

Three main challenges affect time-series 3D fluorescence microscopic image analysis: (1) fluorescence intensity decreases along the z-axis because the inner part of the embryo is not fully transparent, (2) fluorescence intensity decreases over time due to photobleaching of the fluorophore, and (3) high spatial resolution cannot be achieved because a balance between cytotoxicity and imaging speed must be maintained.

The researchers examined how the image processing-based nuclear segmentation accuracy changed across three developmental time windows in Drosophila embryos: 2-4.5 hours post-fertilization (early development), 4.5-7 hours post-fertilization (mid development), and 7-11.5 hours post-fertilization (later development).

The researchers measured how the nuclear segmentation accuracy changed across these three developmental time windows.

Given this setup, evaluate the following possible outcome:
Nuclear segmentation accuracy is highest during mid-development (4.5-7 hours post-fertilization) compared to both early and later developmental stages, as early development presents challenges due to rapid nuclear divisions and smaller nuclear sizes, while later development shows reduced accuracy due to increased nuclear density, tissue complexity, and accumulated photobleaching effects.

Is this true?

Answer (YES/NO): NO